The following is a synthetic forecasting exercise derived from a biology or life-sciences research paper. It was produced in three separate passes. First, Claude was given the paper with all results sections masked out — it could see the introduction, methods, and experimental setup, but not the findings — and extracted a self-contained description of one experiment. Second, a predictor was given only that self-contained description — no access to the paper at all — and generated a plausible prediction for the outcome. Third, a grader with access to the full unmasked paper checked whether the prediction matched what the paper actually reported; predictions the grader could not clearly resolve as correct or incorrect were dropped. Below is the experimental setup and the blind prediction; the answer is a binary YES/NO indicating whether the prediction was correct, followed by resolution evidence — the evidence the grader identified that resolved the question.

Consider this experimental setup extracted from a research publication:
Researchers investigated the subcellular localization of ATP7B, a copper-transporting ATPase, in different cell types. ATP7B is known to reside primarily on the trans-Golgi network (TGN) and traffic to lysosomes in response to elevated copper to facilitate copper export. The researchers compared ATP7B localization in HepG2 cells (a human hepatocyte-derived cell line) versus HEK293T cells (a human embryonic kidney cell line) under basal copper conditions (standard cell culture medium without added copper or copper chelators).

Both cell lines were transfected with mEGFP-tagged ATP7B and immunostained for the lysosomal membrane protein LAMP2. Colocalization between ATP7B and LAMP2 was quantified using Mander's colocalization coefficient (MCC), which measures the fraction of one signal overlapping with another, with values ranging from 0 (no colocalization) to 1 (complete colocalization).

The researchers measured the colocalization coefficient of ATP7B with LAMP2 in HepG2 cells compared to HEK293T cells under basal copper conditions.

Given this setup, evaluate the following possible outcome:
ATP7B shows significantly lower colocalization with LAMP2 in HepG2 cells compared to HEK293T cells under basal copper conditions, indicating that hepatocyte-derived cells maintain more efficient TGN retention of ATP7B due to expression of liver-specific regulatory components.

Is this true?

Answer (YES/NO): NO